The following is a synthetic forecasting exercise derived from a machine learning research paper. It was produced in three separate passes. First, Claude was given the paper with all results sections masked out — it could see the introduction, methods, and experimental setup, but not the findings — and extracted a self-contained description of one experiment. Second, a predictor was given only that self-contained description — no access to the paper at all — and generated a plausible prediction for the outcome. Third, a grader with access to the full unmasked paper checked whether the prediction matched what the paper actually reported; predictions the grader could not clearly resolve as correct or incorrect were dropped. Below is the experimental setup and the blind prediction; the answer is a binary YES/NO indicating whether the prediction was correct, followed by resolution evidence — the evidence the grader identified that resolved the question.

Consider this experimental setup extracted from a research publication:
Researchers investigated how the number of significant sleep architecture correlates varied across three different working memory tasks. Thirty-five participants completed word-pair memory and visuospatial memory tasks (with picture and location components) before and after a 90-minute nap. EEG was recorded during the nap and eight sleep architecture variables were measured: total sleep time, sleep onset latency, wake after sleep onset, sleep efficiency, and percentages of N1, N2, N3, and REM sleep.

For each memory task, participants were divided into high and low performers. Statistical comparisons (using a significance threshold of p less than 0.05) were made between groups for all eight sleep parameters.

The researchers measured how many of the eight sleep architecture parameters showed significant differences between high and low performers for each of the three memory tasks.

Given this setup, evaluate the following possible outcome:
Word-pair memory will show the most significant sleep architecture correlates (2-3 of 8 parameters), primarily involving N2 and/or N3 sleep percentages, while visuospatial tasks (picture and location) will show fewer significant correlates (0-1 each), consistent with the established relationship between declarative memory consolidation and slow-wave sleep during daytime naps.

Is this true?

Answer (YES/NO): NO